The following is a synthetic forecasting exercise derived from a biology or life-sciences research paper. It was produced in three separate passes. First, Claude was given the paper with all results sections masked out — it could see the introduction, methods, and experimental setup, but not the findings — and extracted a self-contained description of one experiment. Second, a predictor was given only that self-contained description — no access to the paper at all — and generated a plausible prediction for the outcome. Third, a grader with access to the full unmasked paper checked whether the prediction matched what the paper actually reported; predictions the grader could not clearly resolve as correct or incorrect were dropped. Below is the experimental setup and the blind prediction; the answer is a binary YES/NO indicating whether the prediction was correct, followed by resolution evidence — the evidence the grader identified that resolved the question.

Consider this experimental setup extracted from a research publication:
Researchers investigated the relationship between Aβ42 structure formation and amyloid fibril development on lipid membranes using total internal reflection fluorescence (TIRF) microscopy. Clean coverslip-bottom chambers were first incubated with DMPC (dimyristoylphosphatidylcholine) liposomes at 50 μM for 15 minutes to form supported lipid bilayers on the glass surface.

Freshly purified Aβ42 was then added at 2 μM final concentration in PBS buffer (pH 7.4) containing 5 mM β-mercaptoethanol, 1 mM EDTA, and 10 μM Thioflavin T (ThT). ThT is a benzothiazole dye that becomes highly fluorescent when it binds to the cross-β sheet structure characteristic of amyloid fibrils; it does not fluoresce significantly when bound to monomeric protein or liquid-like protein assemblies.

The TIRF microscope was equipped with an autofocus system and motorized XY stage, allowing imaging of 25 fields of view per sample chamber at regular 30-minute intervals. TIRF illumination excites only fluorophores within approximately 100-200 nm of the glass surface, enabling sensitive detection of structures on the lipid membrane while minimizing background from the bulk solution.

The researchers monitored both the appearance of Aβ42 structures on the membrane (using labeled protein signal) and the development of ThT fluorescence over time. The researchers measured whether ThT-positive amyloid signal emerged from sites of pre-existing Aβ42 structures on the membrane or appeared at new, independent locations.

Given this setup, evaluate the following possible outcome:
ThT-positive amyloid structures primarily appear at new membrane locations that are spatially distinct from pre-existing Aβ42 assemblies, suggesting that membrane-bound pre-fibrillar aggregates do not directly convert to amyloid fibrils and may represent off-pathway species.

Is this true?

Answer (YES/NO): NO